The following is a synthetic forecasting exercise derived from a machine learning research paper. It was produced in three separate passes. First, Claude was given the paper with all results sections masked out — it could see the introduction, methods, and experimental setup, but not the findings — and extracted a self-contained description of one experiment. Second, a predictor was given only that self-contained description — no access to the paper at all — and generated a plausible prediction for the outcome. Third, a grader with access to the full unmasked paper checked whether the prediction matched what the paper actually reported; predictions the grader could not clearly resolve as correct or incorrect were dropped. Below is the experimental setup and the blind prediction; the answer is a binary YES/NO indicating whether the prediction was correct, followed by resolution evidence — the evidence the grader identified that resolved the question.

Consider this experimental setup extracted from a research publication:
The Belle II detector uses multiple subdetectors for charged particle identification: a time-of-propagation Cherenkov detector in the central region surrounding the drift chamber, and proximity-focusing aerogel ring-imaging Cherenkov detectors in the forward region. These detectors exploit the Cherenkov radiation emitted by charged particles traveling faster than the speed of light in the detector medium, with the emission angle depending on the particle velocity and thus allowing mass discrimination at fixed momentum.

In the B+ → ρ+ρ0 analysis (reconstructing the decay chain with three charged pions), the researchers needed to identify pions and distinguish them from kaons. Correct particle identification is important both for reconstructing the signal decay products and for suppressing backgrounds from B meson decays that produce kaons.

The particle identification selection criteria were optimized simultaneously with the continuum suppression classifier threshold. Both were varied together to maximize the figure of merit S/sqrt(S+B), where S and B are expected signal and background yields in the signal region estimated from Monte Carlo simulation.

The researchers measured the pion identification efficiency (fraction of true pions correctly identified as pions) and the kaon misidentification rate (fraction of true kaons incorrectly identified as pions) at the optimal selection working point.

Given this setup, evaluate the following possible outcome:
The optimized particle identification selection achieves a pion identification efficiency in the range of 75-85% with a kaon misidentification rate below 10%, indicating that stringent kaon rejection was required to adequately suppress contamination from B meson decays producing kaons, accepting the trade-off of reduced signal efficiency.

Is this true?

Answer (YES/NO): NO